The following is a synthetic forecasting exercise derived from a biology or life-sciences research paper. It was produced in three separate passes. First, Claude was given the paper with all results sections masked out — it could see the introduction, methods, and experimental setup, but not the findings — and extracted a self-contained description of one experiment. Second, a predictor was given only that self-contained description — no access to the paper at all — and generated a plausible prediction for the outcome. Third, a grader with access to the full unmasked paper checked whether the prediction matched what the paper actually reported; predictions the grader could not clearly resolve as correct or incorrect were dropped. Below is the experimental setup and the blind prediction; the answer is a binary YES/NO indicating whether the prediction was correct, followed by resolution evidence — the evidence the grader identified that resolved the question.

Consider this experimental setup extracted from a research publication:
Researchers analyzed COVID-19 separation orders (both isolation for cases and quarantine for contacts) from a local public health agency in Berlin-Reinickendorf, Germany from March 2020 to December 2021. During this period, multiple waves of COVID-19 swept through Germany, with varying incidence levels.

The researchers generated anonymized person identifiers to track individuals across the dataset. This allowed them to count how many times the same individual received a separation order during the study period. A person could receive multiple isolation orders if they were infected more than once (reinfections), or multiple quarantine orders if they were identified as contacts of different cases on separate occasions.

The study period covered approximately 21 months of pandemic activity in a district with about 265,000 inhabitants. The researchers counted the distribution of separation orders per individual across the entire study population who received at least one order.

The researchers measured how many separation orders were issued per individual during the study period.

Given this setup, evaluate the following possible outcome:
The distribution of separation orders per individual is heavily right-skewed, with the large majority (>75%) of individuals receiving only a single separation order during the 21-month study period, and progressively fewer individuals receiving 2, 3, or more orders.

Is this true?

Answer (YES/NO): YES